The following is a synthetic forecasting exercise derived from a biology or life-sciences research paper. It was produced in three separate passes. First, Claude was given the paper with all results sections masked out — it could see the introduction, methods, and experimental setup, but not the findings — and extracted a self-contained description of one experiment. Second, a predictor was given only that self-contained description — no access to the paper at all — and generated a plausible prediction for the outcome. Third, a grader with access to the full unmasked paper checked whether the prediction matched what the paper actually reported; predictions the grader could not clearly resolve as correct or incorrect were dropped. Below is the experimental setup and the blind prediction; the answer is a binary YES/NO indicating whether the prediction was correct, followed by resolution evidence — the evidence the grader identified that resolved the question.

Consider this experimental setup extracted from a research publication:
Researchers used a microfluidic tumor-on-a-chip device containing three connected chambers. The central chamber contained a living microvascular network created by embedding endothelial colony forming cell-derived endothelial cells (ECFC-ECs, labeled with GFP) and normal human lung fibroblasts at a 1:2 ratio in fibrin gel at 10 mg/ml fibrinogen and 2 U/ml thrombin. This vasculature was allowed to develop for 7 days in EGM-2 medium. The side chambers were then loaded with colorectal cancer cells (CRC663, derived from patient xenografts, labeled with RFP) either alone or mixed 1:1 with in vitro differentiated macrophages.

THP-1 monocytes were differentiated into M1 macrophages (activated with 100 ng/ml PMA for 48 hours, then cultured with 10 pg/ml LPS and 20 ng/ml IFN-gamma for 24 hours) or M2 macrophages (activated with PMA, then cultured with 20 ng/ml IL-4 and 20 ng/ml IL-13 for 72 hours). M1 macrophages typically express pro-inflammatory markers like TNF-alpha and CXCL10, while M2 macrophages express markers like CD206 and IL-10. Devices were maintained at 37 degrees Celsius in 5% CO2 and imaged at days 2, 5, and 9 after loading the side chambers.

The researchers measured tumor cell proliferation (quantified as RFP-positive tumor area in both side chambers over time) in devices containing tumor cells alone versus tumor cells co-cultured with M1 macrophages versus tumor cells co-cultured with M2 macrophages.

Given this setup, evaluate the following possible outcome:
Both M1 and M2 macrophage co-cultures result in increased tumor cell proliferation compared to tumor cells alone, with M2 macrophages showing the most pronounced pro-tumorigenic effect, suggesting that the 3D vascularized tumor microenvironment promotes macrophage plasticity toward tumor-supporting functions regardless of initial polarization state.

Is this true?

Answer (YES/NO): NO